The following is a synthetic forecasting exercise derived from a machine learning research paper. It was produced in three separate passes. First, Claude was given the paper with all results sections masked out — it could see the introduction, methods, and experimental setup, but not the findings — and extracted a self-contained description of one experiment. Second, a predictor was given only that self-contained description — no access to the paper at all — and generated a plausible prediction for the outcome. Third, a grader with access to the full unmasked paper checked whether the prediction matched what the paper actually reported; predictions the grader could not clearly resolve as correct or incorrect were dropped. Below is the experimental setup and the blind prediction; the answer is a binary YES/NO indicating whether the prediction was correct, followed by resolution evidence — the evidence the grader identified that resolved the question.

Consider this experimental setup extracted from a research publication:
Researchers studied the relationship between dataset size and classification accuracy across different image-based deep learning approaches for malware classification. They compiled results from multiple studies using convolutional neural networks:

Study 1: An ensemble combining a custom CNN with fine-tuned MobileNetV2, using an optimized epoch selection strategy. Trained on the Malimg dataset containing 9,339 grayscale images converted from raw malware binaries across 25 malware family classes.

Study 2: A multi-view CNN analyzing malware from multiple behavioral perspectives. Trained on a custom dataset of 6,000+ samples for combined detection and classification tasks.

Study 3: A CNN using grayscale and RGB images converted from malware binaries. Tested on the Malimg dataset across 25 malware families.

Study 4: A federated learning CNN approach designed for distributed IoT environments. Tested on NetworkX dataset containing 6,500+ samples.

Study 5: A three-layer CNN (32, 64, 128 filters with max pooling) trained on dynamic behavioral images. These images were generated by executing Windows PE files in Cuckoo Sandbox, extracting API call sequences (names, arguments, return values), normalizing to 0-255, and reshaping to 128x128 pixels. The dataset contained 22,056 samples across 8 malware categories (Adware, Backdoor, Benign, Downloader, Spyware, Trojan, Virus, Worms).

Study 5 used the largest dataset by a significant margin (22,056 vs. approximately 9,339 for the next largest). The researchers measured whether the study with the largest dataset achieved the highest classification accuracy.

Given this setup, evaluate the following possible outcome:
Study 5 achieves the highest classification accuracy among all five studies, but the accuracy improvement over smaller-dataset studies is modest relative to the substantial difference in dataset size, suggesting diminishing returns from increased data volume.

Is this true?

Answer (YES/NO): NO